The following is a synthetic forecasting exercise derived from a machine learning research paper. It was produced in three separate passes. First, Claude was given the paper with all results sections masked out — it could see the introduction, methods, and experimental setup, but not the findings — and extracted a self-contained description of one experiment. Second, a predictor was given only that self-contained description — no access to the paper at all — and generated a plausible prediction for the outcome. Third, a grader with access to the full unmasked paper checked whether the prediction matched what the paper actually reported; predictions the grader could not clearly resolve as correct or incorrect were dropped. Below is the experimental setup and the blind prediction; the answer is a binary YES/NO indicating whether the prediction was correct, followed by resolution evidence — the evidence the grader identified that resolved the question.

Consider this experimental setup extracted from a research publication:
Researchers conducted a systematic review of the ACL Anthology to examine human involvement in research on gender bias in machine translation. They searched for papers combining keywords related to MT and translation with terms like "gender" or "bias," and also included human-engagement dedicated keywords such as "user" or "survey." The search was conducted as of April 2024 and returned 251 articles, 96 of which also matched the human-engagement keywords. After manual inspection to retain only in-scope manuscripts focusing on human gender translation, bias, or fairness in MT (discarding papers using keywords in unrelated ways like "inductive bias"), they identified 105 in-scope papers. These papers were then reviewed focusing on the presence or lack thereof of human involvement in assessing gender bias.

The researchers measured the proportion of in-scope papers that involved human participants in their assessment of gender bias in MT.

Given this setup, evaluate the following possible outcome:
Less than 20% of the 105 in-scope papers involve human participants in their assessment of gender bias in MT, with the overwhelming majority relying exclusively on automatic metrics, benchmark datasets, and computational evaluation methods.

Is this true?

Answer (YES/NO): NO